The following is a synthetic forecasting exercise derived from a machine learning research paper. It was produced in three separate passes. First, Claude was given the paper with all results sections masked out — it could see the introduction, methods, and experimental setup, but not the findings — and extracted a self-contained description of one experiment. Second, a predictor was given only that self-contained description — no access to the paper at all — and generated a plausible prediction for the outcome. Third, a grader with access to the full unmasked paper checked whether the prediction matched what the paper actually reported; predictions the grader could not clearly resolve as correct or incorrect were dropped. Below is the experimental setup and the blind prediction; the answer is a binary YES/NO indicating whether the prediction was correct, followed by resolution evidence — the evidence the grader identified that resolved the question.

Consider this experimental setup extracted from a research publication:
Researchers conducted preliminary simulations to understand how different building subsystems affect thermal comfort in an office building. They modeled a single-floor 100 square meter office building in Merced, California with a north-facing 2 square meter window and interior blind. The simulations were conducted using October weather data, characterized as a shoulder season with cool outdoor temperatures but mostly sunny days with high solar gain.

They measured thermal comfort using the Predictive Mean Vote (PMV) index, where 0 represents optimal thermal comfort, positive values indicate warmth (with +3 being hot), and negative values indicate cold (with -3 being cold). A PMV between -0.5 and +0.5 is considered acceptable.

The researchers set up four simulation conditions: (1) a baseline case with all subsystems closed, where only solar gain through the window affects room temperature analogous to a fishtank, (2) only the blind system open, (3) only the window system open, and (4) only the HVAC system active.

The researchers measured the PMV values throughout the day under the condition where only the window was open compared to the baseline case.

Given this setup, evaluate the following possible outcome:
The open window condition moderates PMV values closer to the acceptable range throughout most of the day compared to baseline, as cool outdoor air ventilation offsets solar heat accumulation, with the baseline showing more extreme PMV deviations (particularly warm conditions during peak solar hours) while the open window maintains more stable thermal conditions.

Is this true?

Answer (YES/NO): YES